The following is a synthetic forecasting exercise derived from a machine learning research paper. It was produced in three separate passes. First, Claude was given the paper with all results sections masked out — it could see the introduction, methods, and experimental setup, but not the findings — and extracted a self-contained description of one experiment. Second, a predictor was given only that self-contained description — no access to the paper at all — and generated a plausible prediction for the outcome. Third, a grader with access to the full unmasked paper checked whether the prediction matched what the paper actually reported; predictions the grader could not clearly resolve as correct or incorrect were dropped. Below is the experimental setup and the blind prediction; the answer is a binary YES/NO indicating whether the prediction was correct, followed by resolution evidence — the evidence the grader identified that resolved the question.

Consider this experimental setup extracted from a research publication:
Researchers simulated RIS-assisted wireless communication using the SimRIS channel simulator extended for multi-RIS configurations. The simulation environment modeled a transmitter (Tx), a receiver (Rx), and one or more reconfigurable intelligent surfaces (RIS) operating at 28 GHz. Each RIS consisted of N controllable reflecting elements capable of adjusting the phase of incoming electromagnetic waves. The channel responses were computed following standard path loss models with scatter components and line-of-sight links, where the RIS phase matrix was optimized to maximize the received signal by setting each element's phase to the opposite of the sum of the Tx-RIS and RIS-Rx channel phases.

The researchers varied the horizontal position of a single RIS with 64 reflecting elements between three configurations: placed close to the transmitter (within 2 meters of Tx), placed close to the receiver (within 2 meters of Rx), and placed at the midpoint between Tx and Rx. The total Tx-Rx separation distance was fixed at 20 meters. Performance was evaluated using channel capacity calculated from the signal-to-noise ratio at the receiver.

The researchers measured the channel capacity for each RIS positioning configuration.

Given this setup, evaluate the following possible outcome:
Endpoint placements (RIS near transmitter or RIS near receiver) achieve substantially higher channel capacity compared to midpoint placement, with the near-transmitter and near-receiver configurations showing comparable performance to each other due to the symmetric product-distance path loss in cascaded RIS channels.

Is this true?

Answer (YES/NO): NO